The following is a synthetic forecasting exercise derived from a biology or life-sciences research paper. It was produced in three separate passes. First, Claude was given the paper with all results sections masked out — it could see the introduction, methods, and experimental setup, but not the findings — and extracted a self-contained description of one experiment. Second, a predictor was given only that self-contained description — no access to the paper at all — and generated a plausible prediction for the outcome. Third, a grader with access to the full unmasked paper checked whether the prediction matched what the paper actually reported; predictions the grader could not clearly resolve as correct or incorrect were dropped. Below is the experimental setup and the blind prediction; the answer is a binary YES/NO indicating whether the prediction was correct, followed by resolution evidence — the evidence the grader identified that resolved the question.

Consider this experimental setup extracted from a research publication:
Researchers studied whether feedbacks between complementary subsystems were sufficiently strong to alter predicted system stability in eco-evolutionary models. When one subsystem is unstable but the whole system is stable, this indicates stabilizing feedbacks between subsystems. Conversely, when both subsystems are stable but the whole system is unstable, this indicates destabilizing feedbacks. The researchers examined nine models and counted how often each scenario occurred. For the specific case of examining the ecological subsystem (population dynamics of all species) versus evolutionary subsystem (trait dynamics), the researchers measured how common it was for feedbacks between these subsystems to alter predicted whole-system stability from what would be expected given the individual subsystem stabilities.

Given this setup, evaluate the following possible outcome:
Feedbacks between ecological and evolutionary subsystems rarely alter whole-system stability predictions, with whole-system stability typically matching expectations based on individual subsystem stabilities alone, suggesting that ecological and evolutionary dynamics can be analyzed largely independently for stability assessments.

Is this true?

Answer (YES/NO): YES